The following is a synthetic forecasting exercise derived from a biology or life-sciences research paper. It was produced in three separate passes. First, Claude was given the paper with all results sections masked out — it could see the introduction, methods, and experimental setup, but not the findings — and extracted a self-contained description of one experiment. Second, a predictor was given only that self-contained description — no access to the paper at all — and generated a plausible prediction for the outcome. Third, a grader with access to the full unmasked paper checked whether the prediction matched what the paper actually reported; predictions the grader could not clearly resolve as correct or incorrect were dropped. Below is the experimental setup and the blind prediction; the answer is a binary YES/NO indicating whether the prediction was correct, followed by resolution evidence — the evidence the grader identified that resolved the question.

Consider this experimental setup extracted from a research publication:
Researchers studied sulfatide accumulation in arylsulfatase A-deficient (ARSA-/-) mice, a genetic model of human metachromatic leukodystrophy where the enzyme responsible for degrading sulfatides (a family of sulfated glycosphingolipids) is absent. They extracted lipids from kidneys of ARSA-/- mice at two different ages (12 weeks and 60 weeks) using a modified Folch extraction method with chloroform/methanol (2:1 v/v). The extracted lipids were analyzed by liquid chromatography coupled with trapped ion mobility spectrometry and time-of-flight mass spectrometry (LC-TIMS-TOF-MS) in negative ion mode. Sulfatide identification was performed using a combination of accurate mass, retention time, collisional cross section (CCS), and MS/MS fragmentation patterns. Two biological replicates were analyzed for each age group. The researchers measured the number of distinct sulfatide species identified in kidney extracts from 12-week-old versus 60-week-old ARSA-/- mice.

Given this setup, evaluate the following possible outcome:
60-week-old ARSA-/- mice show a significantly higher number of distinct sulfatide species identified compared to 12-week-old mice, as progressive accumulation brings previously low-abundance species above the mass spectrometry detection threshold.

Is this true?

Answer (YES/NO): YES